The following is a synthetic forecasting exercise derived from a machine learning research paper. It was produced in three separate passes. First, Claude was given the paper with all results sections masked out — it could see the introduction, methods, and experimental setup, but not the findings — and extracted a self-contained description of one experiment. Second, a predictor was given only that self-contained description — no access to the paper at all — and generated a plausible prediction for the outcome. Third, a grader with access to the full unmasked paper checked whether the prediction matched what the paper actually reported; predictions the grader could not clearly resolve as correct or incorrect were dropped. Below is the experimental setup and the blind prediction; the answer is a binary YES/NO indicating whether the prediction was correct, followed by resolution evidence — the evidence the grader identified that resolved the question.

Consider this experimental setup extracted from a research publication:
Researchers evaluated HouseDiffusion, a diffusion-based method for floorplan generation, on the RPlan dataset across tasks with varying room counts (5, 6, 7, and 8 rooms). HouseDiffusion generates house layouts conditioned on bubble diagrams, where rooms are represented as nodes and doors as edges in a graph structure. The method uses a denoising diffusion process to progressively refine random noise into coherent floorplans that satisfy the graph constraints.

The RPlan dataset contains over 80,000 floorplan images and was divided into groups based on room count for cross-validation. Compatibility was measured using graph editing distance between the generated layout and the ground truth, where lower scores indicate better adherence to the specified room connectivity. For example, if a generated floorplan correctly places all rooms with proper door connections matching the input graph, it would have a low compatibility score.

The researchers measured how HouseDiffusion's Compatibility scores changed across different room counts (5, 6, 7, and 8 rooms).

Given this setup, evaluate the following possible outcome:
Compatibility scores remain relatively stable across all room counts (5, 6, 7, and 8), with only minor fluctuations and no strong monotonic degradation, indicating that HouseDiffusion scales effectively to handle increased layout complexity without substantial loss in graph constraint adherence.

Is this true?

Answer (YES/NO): NO